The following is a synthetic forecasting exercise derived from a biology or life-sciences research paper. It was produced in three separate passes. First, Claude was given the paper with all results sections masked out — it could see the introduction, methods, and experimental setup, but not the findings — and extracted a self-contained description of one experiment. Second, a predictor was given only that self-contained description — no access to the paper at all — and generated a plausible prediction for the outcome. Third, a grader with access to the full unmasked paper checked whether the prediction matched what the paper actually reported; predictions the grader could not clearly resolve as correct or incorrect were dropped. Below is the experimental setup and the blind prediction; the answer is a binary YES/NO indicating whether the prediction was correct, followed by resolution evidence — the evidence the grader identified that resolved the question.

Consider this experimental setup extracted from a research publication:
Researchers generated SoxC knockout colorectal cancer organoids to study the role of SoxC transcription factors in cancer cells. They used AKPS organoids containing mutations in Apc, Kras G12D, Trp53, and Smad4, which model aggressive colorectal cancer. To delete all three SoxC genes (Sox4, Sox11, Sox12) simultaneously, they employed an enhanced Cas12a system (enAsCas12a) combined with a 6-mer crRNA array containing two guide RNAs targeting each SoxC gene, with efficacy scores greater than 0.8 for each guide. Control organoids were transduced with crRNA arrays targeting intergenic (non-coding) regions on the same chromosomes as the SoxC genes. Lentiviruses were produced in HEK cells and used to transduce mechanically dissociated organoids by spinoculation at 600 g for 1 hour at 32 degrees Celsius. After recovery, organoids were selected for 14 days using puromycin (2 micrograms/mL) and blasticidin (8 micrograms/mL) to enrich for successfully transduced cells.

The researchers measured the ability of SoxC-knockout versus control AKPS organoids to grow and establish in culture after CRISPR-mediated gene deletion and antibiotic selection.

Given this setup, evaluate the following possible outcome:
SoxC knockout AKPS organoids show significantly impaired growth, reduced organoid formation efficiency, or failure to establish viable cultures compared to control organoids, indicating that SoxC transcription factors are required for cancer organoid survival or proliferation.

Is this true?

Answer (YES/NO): NO